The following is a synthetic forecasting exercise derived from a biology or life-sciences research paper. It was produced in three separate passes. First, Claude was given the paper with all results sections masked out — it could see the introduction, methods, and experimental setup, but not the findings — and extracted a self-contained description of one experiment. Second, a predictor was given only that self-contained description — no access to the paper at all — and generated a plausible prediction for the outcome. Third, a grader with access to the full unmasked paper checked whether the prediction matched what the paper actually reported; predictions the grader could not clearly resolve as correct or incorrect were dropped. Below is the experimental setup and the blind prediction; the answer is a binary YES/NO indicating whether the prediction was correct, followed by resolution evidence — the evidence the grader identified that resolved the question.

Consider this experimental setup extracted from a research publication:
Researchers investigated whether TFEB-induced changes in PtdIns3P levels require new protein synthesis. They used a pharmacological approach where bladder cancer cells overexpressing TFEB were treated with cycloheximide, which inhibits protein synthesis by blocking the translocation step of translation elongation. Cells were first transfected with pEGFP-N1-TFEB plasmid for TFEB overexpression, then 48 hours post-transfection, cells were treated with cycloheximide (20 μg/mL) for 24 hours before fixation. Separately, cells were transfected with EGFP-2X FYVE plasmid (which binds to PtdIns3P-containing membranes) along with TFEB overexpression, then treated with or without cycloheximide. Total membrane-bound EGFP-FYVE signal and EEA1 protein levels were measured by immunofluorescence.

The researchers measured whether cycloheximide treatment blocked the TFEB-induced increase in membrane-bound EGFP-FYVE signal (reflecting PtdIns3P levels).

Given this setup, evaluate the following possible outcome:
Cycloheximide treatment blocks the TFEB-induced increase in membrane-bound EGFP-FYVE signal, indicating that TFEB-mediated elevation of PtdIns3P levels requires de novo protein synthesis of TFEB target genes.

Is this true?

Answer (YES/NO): YES